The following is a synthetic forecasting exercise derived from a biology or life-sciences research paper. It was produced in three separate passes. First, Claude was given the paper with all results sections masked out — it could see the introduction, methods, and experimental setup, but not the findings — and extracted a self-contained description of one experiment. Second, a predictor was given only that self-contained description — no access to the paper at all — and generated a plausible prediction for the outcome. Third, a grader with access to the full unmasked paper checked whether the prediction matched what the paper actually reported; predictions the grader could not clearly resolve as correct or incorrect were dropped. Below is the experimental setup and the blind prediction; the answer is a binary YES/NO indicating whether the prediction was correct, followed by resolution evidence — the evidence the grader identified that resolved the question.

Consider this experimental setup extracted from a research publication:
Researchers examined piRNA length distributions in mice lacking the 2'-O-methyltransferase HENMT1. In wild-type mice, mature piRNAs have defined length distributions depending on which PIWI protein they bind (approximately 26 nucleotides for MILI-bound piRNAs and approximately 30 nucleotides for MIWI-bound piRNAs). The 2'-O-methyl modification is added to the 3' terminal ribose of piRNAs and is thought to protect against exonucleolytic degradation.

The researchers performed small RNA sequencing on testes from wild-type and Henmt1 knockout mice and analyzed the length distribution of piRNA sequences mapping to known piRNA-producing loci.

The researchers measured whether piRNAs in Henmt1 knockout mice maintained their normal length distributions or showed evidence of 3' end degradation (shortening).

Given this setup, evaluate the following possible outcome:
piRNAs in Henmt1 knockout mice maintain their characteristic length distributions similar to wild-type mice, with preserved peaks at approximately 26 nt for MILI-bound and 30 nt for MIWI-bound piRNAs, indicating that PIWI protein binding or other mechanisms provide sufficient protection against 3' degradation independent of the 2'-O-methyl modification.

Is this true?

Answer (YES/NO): NO